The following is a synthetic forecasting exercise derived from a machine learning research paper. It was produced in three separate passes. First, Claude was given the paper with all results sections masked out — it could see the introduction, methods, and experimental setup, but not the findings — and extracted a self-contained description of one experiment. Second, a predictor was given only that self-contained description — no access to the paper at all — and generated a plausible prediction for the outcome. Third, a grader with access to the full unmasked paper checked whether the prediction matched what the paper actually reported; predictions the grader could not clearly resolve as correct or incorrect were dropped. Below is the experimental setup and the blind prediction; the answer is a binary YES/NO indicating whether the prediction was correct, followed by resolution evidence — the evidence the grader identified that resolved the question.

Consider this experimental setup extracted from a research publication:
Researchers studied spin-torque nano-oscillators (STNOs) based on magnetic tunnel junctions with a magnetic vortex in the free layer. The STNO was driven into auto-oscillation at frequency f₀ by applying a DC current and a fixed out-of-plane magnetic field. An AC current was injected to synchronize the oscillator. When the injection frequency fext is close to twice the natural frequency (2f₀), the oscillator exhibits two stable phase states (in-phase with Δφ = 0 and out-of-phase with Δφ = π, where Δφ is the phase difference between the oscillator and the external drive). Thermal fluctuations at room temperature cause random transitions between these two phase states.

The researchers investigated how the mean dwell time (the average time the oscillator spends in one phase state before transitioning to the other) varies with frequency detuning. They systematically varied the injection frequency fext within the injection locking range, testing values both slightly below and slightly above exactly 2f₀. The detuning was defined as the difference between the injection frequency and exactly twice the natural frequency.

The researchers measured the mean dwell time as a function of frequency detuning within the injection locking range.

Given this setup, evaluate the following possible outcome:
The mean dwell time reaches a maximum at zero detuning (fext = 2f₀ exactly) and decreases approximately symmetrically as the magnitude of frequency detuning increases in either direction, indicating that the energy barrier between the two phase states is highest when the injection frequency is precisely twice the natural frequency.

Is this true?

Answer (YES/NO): YES